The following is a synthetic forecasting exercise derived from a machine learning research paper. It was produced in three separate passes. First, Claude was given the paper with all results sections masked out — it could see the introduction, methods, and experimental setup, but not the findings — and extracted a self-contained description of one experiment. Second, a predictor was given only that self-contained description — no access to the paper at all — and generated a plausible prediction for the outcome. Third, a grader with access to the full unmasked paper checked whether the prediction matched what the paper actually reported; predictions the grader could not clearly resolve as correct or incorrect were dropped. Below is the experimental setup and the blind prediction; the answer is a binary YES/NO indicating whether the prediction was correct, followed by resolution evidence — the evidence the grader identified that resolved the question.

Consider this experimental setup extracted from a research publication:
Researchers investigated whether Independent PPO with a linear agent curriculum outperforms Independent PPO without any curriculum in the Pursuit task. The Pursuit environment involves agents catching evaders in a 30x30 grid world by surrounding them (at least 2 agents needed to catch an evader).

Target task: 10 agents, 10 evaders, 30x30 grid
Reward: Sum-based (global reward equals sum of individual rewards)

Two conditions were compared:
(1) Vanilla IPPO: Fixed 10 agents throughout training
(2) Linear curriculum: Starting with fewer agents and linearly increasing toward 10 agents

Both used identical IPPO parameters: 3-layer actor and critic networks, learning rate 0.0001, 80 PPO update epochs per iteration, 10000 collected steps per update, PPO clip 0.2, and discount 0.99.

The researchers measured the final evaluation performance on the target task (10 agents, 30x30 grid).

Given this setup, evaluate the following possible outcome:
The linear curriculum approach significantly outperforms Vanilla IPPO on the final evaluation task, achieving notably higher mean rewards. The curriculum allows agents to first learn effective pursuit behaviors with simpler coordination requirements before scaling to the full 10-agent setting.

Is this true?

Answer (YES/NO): NO